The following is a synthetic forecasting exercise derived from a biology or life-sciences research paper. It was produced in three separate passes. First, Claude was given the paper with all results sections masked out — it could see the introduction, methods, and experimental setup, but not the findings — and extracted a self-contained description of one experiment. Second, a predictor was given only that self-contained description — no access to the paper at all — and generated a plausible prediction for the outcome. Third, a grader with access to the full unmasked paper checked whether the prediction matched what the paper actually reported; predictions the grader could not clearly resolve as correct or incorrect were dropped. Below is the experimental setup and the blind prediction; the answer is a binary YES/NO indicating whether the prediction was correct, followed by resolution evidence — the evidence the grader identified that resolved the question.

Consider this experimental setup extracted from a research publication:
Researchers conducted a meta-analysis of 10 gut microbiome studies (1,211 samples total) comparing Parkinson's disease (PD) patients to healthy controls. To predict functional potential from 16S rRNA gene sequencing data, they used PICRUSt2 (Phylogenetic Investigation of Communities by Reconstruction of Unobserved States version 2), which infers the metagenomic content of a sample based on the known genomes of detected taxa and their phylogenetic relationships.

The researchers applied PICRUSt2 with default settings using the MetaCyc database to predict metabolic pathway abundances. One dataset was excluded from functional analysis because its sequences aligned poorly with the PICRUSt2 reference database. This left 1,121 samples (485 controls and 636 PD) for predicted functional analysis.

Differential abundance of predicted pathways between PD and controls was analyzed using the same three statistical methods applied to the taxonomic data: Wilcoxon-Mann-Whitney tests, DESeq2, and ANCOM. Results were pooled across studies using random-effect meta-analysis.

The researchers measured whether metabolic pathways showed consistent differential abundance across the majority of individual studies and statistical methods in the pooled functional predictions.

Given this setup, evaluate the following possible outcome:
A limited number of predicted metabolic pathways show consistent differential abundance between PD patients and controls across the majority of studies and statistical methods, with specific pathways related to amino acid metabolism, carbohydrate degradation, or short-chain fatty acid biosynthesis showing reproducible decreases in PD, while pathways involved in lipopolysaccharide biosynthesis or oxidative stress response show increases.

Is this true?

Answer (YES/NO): NO